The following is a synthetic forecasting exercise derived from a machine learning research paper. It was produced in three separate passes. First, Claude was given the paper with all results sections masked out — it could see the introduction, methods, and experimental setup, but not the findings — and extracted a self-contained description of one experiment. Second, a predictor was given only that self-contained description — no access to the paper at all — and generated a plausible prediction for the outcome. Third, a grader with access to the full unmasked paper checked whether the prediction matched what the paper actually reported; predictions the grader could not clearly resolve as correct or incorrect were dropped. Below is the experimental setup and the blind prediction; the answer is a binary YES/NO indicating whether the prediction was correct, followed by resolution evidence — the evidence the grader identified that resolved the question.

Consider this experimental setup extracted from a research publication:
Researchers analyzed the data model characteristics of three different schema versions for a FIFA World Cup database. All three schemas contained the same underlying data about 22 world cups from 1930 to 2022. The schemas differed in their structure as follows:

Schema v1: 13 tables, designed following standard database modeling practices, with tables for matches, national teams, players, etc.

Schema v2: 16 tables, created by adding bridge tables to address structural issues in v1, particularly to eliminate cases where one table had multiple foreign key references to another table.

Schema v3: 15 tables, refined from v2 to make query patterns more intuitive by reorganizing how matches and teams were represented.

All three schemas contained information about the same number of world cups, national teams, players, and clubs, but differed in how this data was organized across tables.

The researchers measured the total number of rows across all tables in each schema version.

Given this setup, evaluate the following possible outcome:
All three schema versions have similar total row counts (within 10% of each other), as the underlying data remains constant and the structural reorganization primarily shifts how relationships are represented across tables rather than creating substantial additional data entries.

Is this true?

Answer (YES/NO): YES